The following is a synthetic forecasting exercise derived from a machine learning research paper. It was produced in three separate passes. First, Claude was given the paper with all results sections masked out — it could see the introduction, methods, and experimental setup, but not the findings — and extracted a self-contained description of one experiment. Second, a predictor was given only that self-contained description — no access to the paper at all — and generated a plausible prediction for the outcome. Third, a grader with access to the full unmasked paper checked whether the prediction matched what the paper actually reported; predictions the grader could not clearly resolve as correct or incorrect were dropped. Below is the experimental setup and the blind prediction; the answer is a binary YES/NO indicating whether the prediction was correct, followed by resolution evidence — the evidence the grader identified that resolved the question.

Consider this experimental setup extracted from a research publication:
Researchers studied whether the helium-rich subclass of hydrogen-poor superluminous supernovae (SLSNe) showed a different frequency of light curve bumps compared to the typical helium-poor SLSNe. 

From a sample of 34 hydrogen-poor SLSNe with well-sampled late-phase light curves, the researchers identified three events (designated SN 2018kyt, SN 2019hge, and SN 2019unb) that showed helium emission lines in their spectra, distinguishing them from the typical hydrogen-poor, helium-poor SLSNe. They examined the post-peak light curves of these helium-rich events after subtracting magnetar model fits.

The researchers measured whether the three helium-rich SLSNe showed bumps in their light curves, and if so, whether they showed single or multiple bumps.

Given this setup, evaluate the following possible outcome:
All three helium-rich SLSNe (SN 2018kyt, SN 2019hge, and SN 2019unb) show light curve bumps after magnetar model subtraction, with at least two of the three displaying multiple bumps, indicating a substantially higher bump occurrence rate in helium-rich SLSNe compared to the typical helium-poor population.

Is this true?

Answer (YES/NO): YES